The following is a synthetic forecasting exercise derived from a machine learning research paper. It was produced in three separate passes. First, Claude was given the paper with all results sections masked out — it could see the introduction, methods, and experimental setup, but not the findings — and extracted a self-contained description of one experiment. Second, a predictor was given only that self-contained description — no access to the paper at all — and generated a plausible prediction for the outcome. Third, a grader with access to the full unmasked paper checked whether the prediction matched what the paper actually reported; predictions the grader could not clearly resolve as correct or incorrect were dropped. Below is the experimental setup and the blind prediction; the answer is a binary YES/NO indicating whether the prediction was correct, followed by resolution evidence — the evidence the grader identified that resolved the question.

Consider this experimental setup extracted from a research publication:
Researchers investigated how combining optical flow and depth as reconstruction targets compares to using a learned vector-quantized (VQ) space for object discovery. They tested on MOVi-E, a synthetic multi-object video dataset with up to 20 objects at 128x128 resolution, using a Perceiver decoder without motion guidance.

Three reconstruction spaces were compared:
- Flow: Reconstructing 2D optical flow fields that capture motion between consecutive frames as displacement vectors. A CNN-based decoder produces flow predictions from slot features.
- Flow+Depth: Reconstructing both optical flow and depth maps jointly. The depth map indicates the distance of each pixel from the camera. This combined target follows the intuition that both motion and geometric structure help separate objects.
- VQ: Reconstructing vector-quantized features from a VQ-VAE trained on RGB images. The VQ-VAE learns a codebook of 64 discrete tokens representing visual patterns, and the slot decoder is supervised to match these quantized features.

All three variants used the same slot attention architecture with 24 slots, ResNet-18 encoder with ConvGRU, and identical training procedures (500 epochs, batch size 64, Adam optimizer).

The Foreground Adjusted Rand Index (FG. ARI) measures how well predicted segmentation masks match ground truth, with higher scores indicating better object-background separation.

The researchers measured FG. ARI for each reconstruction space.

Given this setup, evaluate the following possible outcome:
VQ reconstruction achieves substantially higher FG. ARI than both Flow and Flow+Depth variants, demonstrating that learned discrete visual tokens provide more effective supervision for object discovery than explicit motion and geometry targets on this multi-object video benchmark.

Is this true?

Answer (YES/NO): YES